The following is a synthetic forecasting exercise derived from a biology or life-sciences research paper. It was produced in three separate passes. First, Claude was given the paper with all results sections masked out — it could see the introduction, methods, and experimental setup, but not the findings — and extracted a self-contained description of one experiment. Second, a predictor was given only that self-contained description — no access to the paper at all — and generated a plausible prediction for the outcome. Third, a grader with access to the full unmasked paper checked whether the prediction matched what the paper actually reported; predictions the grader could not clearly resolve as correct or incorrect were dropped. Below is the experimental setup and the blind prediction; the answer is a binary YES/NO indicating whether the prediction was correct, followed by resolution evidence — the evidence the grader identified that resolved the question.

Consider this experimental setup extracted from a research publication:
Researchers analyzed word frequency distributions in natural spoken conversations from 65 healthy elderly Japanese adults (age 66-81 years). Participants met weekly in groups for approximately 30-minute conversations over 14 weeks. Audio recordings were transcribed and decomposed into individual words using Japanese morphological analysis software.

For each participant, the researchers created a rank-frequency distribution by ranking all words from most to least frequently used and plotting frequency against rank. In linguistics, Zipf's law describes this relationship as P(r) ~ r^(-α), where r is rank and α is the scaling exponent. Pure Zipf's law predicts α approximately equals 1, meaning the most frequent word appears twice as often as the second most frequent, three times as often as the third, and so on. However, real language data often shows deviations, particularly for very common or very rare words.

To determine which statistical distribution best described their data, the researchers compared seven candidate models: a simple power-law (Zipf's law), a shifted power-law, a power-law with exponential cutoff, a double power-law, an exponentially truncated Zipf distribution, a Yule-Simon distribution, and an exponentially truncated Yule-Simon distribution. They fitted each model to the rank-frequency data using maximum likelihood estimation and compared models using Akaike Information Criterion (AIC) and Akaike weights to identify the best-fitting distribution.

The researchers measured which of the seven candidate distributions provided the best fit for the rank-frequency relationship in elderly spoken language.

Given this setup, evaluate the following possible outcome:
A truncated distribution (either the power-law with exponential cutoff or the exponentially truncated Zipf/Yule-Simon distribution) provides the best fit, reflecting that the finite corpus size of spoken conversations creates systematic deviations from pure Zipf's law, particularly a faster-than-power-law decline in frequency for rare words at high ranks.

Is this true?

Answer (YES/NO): NO